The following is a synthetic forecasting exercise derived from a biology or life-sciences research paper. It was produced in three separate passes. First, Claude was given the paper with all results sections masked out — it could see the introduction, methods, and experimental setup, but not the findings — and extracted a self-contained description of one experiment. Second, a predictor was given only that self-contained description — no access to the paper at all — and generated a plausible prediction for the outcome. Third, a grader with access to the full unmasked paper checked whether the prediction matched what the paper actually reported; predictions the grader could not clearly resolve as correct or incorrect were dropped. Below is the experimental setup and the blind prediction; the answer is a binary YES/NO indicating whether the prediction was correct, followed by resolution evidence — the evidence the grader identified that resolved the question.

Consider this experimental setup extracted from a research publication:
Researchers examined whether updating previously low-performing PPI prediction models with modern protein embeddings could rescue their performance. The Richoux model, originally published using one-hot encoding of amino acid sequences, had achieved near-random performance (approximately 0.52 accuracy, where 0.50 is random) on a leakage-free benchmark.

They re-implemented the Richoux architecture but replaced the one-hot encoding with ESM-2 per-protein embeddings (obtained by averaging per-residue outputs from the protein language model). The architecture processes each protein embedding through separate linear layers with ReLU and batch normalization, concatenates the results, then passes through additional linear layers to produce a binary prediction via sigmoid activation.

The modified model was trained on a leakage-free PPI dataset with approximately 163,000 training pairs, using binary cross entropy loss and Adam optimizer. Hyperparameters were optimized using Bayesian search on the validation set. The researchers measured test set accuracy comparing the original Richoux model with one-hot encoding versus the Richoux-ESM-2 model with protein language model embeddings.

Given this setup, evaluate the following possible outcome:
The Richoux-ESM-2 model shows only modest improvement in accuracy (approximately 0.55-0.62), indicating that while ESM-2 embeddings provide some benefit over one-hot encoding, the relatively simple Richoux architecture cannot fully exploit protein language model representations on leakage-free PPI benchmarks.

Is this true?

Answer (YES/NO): NO